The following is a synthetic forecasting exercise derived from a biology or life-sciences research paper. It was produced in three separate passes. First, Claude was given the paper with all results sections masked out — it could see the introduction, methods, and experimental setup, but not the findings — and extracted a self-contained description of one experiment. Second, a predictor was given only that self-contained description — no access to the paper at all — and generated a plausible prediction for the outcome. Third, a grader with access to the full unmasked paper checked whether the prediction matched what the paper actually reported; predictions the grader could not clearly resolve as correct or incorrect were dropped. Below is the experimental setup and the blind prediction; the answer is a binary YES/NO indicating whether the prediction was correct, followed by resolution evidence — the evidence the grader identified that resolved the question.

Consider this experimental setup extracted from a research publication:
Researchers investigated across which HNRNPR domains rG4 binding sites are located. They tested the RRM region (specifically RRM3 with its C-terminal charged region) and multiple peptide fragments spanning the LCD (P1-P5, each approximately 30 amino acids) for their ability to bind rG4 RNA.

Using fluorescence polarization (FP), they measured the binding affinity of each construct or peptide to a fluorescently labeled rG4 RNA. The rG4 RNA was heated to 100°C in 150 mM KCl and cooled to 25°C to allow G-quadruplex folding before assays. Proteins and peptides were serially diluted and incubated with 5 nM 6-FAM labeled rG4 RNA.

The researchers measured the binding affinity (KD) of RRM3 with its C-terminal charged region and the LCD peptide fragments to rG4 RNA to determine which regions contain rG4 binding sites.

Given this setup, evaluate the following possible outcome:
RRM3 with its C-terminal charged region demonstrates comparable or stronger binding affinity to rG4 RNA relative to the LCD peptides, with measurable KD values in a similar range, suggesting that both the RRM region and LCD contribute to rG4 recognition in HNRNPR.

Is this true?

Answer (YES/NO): YES